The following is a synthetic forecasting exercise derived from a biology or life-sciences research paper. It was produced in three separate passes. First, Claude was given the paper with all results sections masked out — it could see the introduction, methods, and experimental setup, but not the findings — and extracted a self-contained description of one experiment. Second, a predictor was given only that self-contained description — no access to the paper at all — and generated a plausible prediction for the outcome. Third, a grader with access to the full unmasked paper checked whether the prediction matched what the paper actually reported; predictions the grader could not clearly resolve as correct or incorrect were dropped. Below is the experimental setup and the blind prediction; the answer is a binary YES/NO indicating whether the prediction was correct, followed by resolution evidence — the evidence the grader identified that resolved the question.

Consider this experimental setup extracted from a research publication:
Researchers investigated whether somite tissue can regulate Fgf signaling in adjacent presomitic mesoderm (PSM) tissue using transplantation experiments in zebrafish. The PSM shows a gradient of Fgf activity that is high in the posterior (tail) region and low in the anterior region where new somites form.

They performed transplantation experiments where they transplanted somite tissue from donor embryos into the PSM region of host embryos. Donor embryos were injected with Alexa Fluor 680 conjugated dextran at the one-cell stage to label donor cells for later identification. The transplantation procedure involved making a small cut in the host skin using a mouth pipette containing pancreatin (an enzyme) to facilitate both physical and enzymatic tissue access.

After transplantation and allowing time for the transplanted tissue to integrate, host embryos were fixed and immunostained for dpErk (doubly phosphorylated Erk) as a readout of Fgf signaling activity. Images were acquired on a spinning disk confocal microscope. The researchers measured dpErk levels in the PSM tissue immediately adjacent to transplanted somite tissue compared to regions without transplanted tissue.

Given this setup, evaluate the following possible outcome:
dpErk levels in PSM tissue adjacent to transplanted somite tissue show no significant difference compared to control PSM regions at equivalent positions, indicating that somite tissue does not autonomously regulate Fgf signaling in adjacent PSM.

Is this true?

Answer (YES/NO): NO